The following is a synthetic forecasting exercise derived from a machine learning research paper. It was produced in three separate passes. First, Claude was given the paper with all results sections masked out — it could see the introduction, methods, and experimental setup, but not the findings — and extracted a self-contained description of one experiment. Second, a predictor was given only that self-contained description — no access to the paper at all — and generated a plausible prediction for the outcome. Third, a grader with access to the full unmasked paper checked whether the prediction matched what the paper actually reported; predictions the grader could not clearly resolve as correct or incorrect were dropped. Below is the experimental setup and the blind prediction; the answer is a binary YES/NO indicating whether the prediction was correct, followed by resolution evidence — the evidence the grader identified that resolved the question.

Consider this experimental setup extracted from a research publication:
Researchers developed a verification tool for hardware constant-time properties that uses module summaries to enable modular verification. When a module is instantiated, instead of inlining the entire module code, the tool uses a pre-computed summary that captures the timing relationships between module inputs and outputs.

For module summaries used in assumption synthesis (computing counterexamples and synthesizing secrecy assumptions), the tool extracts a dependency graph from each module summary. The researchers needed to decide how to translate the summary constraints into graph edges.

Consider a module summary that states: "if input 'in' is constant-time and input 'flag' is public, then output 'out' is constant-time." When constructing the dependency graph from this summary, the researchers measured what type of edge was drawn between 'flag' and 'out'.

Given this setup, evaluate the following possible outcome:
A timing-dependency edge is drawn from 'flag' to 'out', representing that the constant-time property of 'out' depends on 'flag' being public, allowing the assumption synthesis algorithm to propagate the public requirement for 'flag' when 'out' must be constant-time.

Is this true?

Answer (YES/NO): YES